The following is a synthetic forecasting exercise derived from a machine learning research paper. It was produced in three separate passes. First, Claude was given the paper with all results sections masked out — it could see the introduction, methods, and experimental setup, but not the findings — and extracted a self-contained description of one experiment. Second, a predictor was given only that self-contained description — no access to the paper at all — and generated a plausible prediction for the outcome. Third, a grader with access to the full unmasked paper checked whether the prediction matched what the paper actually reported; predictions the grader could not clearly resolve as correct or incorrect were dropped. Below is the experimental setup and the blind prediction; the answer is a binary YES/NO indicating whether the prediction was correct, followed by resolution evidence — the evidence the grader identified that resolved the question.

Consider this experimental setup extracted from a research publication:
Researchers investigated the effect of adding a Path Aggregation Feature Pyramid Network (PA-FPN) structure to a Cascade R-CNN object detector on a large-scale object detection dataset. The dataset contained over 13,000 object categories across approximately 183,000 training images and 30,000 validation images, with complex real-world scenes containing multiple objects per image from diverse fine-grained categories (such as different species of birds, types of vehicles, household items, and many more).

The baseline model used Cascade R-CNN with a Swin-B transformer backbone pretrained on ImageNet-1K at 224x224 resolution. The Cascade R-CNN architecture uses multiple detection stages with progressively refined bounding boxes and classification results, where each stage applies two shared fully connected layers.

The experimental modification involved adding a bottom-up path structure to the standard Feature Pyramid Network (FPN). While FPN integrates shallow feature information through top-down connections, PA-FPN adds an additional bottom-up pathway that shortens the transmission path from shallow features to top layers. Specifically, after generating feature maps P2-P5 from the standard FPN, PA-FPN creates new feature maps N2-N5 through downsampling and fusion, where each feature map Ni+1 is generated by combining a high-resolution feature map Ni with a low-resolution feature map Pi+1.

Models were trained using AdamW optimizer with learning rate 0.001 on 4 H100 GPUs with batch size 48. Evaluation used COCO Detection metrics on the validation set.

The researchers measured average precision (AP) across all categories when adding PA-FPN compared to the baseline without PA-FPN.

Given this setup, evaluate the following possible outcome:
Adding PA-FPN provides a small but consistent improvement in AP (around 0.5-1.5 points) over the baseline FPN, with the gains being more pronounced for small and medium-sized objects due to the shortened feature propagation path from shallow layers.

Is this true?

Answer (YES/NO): NO